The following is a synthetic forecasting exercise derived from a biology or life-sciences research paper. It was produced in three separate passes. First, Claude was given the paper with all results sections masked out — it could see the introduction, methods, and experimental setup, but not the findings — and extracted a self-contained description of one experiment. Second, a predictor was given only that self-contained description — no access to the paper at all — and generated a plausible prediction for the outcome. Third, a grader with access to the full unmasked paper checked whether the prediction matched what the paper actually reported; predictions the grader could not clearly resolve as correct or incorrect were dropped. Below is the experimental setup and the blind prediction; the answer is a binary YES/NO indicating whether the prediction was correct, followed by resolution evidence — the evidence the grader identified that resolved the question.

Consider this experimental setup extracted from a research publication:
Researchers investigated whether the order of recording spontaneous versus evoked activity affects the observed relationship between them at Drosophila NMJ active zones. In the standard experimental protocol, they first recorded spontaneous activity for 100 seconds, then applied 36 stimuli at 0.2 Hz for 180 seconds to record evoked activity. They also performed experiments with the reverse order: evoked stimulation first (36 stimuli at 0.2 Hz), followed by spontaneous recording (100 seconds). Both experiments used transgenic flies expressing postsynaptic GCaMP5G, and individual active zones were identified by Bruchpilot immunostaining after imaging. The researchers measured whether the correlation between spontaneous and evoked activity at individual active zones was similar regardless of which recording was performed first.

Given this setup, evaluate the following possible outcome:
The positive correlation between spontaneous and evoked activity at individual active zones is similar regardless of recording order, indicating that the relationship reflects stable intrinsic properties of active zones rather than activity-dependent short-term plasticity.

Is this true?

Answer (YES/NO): YES